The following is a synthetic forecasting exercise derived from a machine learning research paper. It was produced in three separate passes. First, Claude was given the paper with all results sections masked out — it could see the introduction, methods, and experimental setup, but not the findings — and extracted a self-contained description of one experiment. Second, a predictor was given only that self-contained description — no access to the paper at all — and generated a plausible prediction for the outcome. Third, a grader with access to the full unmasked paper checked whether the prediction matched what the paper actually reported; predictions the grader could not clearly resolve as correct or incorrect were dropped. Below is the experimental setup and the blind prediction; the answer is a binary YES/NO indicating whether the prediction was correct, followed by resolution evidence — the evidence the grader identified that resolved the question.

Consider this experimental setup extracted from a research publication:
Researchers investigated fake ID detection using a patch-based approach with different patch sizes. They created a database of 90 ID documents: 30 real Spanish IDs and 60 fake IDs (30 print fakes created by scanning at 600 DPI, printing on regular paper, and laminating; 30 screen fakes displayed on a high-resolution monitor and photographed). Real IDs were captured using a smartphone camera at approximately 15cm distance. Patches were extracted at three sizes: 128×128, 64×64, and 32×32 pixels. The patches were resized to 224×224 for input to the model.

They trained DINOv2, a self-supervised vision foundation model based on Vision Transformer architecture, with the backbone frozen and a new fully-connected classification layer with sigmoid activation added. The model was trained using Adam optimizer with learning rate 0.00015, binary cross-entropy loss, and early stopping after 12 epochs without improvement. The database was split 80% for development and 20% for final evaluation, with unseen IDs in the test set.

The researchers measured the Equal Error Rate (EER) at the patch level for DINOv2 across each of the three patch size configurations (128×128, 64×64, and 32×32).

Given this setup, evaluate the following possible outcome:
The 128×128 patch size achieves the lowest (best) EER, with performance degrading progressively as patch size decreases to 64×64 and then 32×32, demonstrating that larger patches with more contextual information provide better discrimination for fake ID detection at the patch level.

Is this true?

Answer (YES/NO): YES